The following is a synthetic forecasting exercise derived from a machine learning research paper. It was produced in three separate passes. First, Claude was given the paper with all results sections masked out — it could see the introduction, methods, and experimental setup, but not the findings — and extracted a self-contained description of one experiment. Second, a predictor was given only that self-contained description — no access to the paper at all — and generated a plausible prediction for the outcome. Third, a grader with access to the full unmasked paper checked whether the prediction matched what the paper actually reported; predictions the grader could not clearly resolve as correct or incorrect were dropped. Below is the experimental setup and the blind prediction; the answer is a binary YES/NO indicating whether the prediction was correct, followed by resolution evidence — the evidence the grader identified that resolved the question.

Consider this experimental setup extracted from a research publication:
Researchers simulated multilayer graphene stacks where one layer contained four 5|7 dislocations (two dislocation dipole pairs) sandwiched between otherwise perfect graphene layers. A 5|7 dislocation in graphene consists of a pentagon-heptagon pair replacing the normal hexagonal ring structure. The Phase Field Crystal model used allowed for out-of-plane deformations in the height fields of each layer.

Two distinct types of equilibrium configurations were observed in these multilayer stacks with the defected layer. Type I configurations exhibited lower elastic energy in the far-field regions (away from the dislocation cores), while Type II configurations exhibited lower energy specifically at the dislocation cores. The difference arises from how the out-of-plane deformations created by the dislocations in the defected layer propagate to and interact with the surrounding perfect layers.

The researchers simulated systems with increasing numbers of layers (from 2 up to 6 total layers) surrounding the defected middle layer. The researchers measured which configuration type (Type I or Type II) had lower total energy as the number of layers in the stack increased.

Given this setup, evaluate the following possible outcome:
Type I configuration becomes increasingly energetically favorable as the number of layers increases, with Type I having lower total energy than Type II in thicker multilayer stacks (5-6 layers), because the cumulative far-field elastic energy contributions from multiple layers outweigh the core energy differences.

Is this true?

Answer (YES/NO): YES